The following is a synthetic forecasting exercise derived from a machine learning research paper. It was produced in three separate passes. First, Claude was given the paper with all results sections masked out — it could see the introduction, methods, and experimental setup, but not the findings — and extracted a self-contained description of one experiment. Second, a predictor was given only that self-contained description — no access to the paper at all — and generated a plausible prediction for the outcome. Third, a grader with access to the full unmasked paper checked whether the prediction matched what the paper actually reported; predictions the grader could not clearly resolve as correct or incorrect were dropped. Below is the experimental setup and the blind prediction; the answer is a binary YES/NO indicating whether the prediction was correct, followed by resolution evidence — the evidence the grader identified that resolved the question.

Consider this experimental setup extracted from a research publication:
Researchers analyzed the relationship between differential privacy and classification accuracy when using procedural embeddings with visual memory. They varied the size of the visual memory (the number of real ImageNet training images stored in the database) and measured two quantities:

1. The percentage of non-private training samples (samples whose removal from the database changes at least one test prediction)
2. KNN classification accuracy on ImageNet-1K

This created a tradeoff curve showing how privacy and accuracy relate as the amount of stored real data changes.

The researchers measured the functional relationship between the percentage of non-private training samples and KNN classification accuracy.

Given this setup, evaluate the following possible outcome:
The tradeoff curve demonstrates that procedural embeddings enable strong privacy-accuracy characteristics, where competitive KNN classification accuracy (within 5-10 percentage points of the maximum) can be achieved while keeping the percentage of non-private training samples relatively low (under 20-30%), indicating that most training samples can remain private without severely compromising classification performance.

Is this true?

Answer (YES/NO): NO